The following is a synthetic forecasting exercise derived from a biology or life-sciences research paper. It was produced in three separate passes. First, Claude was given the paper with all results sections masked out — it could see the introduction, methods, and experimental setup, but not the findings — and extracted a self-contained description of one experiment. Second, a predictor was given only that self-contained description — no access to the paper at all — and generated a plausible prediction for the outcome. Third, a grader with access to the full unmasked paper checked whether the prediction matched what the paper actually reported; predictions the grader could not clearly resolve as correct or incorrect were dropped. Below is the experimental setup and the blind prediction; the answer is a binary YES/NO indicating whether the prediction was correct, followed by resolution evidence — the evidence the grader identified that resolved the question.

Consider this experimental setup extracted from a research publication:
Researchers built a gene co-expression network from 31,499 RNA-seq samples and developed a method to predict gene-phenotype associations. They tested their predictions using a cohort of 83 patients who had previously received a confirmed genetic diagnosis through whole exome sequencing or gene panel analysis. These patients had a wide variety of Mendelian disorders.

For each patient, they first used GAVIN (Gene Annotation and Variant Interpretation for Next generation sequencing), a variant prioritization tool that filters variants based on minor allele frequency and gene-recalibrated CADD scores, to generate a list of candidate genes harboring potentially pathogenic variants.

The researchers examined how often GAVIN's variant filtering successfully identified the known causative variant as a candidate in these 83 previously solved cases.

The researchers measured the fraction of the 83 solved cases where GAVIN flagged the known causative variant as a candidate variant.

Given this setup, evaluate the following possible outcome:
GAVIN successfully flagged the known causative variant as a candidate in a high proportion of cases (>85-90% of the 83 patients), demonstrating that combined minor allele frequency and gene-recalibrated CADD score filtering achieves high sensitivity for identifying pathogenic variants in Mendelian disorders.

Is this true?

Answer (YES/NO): YES